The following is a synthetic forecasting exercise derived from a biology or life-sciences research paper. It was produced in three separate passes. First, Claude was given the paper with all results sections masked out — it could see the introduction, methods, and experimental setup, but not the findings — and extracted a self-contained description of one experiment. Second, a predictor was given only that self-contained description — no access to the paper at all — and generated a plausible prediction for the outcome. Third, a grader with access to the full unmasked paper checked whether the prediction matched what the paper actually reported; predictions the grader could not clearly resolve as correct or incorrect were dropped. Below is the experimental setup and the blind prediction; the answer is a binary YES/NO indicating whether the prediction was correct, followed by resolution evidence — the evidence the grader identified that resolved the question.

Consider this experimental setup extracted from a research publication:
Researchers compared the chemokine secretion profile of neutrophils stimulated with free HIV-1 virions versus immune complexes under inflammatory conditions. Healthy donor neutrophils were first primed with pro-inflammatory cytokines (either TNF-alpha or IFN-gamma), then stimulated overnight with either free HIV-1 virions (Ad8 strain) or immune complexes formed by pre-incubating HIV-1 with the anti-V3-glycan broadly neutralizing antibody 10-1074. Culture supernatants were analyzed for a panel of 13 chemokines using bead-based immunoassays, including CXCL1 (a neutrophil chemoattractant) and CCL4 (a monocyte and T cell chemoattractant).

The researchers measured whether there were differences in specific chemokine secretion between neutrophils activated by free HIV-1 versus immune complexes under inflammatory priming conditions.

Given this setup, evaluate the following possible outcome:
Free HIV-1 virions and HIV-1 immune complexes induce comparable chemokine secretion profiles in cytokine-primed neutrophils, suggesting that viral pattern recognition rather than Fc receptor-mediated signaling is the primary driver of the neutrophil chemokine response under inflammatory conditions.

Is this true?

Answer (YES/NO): NO